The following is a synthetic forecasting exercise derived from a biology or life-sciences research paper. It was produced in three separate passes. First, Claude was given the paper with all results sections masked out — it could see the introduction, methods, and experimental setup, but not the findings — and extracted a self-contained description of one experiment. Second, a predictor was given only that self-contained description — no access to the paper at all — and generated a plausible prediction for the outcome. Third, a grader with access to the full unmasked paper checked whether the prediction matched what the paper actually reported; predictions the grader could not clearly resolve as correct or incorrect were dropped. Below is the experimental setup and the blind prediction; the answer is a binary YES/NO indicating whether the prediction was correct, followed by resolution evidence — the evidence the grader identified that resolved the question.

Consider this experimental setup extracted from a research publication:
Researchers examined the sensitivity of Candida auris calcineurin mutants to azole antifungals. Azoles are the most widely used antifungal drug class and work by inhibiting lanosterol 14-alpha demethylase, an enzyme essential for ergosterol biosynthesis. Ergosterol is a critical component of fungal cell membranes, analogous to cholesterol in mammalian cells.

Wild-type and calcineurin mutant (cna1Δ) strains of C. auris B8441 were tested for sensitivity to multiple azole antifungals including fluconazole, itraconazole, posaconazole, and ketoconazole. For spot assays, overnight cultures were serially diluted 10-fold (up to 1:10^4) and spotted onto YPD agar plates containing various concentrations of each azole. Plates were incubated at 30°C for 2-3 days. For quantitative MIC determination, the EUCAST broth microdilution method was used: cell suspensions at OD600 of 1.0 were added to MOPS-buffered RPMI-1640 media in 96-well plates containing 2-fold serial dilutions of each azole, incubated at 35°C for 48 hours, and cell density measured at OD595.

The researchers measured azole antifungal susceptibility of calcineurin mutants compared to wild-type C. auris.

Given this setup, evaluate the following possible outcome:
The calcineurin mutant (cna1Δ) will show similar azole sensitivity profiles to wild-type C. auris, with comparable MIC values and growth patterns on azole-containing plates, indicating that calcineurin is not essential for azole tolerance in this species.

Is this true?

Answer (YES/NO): NO